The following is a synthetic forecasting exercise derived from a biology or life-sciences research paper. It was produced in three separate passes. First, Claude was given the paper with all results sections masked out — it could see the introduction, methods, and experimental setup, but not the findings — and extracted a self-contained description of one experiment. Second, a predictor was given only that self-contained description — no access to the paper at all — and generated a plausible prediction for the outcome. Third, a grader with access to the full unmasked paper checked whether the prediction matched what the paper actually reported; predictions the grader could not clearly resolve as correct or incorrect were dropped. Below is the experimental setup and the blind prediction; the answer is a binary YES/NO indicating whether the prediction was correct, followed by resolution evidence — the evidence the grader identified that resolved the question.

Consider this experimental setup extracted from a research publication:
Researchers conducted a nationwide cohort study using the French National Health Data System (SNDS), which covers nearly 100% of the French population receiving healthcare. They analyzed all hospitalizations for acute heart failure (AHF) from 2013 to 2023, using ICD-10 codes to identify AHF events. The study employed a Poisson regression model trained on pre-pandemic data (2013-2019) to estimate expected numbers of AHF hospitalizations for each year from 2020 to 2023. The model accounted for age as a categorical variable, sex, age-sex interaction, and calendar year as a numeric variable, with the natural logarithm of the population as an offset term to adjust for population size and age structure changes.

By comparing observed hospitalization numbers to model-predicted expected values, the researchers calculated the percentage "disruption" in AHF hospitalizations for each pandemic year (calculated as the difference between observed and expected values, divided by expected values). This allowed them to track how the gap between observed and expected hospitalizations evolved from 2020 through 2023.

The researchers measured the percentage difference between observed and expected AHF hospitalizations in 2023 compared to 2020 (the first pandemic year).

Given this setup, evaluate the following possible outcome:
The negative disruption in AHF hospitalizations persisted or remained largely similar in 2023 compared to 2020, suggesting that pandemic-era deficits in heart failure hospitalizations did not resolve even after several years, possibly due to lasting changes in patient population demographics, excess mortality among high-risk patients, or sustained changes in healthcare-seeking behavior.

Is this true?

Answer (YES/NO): NO